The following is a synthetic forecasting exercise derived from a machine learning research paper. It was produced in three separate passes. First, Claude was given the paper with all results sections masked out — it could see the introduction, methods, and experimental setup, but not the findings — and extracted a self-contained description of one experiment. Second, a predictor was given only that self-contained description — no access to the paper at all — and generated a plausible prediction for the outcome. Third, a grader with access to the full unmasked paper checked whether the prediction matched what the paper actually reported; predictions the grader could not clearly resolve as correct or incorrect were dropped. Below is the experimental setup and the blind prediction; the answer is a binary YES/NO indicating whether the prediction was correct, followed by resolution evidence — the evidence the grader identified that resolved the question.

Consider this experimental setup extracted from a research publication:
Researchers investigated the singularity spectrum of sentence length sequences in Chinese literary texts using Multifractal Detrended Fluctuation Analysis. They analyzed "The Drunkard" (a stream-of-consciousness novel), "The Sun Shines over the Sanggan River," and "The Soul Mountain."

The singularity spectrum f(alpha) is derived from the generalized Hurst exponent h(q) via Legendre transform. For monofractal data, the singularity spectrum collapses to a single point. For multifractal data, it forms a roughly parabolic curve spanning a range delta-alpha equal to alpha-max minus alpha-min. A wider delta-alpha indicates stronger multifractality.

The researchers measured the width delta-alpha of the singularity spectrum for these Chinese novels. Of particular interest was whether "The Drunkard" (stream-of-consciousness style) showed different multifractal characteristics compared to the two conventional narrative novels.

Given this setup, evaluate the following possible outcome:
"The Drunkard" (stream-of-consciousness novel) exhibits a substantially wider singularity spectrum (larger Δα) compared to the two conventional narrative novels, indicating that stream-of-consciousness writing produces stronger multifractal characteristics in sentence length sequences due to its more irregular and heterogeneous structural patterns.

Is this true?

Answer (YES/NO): NO